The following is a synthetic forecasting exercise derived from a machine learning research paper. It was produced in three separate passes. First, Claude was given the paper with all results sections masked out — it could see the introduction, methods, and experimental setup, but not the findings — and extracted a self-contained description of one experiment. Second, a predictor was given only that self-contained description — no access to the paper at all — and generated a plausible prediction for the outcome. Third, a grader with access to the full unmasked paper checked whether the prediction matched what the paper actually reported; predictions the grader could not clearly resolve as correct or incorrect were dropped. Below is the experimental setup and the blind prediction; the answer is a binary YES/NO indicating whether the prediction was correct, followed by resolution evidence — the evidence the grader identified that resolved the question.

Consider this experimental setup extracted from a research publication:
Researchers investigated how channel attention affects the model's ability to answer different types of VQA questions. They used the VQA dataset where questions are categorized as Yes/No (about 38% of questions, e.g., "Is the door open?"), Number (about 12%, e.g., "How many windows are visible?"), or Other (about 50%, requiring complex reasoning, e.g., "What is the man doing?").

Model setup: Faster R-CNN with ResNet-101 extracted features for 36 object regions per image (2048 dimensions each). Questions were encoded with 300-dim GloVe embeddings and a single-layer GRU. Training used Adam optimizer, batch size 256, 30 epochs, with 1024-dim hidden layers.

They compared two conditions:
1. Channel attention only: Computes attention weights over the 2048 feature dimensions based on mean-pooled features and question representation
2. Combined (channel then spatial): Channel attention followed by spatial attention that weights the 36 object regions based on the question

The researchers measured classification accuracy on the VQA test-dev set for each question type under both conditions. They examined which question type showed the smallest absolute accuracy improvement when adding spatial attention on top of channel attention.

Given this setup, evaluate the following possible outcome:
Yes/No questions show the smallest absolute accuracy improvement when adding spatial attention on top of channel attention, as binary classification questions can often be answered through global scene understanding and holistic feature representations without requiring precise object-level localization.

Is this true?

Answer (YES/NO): NO